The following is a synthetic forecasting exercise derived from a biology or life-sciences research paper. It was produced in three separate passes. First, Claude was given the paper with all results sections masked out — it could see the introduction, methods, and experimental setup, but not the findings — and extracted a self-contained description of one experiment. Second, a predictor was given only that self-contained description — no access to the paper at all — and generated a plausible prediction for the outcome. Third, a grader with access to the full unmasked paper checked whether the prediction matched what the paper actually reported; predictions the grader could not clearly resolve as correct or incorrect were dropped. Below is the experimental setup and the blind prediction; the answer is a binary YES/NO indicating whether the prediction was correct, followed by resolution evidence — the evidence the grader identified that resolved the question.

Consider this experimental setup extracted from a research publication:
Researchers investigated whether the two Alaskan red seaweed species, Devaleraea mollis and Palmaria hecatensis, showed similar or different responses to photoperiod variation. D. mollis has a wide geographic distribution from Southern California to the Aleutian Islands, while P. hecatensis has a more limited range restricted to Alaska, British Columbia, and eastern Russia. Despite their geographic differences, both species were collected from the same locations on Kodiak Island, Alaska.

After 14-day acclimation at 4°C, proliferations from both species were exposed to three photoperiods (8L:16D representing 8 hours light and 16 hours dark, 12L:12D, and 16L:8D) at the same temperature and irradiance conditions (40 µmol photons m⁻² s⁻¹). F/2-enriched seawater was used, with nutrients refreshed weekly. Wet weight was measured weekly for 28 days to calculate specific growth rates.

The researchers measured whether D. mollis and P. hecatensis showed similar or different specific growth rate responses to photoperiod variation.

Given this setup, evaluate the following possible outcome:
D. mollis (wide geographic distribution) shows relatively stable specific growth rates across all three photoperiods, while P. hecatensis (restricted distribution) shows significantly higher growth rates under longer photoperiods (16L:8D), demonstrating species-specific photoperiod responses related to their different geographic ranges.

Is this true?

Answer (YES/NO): NO